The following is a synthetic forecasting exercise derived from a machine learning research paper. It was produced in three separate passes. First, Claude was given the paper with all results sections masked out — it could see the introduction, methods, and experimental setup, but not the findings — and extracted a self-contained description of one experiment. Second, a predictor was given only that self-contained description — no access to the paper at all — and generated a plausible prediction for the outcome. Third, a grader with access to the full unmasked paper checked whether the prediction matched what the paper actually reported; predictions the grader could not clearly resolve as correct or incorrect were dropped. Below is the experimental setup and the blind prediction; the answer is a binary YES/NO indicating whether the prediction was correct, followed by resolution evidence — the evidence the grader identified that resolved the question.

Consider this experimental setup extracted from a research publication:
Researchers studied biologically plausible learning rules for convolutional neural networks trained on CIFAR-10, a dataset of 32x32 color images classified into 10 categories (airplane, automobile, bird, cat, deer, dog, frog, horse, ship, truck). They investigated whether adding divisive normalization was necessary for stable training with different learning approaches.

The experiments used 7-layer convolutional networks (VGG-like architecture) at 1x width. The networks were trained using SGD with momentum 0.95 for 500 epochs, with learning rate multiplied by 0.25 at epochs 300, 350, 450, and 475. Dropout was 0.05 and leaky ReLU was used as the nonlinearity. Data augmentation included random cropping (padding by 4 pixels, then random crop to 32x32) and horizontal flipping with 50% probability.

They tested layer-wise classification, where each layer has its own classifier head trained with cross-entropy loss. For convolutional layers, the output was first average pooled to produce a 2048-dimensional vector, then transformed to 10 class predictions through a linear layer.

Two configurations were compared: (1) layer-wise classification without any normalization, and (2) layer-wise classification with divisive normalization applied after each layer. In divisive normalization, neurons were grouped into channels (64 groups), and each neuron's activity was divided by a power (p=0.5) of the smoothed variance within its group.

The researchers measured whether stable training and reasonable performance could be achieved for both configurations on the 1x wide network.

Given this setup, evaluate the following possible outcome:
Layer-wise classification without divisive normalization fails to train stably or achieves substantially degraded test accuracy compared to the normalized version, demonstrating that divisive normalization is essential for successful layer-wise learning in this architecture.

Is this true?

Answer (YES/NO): NO